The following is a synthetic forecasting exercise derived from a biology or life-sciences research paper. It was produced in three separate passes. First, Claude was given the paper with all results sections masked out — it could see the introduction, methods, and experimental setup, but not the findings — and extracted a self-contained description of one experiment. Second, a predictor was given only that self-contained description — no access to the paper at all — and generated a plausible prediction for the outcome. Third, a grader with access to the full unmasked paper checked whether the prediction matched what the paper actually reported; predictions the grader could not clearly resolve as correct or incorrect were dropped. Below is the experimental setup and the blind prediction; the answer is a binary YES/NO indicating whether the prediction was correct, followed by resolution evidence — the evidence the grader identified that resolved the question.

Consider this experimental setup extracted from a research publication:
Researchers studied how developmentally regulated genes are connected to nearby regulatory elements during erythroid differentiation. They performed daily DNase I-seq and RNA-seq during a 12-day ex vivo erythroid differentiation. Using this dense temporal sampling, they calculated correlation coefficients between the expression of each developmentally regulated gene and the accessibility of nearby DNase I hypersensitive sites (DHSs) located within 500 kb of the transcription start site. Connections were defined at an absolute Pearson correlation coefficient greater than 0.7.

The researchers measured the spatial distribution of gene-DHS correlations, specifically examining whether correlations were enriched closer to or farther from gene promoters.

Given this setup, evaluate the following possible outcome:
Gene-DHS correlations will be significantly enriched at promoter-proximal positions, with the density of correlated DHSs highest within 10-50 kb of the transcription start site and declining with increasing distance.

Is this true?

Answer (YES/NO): YES